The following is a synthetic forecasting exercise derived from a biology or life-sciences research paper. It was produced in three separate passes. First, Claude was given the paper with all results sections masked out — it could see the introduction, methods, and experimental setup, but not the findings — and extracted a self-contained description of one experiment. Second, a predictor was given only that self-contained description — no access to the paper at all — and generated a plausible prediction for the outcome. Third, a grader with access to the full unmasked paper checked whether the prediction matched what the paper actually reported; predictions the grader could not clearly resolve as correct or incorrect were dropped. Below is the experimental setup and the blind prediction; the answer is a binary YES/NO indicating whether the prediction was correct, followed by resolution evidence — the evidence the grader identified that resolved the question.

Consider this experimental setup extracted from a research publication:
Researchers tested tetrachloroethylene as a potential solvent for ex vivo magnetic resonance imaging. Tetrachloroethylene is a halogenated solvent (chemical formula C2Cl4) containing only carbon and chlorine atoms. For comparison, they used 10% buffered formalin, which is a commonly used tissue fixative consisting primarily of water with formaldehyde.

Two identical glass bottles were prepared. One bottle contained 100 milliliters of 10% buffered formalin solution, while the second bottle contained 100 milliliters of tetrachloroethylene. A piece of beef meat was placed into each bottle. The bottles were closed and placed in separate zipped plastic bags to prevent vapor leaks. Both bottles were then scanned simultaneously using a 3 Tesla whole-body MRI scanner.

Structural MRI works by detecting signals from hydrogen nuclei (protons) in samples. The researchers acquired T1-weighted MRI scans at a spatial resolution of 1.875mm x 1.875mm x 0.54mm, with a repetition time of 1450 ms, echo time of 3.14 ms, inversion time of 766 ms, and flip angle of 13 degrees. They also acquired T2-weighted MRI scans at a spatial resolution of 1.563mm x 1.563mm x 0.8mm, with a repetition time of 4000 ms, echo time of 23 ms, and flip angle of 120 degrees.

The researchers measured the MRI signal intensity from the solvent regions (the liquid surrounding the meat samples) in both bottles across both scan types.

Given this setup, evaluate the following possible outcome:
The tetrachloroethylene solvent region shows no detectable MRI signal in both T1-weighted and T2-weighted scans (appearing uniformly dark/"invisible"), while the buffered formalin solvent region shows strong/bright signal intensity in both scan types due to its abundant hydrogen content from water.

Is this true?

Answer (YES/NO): YES